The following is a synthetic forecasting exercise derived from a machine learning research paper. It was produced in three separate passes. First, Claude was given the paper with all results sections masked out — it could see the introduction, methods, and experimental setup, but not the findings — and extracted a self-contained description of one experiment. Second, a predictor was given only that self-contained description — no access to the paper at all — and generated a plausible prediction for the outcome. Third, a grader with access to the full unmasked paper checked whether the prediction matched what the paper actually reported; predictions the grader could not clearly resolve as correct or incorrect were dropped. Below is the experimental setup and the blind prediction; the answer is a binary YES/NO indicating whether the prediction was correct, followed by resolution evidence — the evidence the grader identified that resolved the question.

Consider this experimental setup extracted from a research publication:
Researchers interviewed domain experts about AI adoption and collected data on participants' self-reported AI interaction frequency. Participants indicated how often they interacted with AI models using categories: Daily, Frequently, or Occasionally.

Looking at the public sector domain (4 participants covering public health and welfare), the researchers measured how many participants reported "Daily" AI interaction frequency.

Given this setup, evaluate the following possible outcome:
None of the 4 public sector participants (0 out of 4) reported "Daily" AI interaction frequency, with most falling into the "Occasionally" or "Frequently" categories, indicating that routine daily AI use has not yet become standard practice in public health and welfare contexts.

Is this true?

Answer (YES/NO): NO